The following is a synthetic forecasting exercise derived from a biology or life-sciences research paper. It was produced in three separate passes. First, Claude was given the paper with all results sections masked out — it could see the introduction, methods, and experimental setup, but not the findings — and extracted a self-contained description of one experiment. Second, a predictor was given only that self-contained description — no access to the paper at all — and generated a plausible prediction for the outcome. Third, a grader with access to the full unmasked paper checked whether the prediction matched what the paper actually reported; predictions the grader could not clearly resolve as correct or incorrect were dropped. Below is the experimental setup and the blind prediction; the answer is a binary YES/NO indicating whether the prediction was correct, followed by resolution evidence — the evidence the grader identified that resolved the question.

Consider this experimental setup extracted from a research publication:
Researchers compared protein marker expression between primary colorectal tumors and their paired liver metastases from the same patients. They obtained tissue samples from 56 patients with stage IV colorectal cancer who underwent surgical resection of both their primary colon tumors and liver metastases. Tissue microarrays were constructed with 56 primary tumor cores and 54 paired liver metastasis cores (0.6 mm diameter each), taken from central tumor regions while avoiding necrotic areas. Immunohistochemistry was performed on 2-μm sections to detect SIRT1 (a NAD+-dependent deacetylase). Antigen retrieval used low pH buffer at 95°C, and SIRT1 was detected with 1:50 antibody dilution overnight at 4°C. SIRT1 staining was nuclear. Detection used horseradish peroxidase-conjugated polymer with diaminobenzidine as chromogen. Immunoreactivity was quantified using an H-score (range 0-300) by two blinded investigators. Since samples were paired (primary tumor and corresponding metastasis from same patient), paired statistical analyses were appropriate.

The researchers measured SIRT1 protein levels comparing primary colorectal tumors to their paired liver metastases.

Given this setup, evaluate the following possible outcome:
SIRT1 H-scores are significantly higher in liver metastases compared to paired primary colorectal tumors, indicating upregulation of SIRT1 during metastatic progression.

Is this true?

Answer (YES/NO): NO